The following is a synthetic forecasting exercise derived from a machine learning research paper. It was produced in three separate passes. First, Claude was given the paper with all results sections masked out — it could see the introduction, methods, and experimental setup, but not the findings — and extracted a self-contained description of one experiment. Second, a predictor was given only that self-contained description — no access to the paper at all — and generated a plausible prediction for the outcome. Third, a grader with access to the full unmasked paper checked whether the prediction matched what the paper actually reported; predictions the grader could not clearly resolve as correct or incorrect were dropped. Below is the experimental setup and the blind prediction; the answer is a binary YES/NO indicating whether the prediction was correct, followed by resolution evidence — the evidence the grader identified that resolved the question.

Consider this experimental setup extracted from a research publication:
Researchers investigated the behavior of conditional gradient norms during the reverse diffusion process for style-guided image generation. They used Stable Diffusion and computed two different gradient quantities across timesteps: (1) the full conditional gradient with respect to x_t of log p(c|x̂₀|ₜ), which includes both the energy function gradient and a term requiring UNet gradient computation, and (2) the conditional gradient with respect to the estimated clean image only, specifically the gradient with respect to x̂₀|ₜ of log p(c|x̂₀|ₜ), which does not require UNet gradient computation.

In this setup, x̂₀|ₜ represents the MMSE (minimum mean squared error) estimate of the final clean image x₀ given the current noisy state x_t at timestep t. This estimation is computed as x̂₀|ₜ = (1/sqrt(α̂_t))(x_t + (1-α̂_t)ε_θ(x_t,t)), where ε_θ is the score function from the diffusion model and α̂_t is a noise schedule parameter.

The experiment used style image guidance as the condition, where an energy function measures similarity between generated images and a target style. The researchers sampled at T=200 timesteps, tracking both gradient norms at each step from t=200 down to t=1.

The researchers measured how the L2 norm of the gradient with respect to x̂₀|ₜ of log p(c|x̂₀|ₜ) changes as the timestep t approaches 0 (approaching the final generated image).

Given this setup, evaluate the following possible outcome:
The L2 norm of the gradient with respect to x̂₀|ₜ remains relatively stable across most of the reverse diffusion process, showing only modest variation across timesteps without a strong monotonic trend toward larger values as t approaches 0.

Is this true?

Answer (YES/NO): NO